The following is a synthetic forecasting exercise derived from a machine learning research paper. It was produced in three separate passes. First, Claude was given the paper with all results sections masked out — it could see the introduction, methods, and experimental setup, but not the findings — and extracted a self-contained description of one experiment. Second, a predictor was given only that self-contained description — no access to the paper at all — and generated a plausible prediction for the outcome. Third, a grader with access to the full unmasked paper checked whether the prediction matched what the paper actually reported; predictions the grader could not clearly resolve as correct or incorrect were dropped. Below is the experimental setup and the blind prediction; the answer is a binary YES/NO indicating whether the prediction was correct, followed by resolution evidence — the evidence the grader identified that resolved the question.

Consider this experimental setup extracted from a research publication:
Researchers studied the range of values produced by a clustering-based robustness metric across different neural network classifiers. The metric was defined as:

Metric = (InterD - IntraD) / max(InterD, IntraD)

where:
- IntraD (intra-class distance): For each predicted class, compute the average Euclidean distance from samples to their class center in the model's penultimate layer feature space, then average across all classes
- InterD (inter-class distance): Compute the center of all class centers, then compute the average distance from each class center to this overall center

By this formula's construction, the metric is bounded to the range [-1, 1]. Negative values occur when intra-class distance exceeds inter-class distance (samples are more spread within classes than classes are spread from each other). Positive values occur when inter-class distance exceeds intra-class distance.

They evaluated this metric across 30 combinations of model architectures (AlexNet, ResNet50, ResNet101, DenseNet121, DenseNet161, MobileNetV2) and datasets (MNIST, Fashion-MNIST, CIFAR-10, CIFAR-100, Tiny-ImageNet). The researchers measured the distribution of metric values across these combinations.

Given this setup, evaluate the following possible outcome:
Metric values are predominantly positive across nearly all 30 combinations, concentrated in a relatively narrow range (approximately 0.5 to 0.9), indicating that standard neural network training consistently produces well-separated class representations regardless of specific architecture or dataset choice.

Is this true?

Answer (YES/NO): NO